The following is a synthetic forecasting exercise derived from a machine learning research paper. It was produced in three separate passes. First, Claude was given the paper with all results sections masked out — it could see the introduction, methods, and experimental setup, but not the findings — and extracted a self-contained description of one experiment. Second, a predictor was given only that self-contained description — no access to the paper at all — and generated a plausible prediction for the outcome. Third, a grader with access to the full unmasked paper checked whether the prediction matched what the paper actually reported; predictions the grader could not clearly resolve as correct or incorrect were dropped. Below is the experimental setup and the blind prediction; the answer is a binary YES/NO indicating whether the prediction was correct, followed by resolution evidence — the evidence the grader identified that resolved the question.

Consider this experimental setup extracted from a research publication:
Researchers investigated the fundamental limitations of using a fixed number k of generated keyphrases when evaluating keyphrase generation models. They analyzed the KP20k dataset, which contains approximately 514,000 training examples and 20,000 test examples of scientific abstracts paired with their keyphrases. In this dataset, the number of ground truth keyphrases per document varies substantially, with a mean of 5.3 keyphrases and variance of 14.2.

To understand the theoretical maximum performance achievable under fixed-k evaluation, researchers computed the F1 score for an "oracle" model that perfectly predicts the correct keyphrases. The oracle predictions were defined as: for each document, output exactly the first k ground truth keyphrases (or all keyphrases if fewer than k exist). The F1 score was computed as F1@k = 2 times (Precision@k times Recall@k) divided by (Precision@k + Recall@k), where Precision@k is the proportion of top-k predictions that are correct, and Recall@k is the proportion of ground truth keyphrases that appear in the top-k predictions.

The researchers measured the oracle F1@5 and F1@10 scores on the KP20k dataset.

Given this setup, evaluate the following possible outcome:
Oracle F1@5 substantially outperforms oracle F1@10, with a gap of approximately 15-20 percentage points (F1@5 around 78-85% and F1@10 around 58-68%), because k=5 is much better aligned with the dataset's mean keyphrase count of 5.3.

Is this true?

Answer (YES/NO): NO